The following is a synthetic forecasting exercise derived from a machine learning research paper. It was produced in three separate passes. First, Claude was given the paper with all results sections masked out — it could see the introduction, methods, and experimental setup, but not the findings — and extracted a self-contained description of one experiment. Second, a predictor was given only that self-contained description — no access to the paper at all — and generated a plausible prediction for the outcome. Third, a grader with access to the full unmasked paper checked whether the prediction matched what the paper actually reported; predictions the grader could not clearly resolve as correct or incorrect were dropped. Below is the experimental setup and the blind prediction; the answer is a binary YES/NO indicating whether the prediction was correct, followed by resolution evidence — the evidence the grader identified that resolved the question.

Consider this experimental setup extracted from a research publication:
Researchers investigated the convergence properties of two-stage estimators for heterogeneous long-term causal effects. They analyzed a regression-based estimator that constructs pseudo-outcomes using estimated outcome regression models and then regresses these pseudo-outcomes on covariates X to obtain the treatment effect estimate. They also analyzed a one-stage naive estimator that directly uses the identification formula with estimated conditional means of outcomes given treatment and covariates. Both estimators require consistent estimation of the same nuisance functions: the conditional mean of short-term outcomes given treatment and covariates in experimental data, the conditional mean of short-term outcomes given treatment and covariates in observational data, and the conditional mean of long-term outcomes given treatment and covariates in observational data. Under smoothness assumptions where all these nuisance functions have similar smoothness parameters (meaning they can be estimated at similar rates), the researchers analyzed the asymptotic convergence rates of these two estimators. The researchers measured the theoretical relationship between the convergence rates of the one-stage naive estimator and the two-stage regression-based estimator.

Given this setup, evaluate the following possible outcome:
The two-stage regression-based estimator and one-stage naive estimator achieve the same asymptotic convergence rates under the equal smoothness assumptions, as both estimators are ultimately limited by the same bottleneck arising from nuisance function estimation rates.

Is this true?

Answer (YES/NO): YES